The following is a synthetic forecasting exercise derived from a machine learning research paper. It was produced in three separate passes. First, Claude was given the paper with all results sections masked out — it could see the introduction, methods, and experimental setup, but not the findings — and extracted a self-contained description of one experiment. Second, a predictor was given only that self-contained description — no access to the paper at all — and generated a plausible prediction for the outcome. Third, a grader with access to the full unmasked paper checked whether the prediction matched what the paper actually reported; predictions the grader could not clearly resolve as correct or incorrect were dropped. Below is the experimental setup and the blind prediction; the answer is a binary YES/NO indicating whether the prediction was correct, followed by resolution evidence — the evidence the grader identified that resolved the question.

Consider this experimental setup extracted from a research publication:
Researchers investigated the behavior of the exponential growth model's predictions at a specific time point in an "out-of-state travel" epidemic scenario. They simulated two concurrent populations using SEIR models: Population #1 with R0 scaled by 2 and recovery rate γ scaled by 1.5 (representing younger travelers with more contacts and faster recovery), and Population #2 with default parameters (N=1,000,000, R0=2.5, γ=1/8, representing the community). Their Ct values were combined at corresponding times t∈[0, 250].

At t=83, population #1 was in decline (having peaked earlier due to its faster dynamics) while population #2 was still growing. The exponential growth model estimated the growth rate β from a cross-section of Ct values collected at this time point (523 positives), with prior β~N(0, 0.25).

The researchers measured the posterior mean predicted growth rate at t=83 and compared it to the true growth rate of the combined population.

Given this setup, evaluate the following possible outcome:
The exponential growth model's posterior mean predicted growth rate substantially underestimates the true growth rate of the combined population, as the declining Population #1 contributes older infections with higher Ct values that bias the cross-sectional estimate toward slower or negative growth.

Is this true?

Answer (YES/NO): NO